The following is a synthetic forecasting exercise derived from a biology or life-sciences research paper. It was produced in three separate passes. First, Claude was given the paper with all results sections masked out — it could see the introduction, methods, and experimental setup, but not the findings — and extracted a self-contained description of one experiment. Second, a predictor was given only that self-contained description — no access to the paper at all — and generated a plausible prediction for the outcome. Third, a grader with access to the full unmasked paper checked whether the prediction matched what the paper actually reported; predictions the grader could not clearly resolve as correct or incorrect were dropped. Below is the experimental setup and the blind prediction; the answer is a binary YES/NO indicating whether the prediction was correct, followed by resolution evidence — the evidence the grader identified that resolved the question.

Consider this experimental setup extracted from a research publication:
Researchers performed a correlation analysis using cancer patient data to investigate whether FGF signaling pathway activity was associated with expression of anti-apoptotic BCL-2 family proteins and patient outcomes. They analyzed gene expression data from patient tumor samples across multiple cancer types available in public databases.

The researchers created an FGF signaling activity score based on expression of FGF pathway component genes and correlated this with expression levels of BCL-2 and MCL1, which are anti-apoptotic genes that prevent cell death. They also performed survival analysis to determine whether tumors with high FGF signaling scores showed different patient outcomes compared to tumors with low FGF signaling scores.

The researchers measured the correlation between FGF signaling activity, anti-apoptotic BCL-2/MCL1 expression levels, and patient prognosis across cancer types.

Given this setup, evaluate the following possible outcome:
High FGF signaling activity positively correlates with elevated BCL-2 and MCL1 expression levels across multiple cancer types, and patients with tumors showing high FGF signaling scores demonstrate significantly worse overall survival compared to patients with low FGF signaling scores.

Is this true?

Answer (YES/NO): YES